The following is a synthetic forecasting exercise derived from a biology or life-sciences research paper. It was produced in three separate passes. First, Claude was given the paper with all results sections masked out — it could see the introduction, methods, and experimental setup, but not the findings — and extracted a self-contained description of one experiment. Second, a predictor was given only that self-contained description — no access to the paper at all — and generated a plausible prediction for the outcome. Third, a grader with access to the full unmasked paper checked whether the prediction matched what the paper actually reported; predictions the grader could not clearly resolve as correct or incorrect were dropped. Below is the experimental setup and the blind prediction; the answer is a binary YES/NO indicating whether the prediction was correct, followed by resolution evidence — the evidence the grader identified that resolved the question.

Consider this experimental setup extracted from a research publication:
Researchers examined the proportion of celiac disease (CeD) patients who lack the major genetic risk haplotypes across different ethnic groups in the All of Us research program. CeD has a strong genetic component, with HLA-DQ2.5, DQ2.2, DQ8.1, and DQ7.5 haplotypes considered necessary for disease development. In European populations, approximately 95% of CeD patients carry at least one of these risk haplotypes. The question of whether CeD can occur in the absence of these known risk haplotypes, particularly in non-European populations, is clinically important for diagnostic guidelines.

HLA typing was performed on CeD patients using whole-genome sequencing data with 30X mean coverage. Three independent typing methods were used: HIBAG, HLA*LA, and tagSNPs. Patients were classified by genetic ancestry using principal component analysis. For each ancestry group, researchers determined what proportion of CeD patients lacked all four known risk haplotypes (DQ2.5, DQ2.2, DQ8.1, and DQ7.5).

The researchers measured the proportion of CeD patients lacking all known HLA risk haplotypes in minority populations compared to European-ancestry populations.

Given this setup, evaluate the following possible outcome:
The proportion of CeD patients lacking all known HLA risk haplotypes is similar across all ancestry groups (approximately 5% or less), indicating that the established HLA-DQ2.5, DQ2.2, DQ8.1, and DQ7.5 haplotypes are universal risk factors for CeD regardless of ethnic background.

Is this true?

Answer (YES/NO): NO